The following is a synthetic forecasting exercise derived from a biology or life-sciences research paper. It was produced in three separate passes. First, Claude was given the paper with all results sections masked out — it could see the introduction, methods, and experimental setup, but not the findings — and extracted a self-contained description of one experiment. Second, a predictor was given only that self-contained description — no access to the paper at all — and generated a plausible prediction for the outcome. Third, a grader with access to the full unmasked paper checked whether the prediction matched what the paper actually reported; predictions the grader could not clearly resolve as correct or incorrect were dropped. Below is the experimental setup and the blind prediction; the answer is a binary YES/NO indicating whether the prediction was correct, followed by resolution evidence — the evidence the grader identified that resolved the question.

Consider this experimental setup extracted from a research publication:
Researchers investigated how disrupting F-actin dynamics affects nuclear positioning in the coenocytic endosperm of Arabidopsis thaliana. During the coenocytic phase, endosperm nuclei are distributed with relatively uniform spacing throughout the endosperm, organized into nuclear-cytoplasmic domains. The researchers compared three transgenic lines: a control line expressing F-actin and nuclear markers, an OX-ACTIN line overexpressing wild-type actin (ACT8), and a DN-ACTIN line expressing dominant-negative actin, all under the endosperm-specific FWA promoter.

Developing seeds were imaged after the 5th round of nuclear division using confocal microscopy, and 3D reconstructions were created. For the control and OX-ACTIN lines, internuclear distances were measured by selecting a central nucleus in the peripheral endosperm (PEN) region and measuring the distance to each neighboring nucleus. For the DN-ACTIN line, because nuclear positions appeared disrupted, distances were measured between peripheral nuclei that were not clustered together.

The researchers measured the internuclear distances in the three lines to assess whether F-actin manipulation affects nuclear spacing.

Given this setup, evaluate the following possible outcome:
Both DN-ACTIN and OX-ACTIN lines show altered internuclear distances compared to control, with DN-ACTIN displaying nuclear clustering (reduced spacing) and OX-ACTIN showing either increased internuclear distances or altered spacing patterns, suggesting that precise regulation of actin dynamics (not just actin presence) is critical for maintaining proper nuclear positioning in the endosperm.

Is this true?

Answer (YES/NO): YES